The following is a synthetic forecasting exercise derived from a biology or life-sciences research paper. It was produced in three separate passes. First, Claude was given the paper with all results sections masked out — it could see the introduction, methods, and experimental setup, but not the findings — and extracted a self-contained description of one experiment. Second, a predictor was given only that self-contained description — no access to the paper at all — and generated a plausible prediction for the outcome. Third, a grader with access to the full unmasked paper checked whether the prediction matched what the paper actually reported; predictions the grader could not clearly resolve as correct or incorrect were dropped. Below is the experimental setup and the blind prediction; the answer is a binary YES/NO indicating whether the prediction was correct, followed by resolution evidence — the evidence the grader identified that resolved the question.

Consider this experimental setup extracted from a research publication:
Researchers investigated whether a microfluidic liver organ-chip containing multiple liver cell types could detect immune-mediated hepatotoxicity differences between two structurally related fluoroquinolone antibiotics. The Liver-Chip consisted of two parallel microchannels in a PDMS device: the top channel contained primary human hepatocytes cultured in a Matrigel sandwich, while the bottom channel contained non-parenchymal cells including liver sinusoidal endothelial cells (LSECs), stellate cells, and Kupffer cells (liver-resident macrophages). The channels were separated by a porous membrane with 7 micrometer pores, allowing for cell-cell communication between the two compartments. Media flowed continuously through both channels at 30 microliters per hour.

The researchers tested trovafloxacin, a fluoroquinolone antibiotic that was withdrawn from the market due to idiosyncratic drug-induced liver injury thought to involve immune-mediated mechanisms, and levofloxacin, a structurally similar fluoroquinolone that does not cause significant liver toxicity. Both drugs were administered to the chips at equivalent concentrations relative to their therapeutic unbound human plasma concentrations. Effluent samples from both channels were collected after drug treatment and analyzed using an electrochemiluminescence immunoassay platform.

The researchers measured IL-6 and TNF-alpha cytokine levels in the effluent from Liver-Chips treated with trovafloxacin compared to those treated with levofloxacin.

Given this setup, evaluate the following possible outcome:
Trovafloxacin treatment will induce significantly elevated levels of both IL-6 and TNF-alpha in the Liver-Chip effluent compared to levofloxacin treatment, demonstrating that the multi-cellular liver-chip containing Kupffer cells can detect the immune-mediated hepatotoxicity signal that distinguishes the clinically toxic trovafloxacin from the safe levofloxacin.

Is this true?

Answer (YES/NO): NO